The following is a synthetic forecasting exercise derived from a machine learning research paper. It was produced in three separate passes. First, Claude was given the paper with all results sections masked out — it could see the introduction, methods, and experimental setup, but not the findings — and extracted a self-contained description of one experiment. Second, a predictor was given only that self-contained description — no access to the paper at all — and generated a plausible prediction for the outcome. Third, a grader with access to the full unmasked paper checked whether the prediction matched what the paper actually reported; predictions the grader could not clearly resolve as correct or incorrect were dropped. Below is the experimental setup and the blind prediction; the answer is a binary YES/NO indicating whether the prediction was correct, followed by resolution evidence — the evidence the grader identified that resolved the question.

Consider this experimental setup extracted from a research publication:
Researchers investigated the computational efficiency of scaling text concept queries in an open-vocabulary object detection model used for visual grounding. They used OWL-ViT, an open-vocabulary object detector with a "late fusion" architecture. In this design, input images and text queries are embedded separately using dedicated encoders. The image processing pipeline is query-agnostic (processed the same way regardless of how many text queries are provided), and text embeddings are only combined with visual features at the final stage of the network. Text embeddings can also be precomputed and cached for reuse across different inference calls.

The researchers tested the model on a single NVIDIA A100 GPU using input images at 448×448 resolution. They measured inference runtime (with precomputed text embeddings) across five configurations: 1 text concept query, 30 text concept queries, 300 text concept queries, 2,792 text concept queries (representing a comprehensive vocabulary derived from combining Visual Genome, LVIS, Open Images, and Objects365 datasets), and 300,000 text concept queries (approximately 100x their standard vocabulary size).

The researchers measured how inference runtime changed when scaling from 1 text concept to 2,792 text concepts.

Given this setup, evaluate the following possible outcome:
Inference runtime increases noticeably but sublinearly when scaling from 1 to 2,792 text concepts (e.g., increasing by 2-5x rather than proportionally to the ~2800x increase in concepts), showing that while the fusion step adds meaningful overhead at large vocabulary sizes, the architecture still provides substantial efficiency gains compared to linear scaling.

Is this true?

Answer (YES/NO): NO